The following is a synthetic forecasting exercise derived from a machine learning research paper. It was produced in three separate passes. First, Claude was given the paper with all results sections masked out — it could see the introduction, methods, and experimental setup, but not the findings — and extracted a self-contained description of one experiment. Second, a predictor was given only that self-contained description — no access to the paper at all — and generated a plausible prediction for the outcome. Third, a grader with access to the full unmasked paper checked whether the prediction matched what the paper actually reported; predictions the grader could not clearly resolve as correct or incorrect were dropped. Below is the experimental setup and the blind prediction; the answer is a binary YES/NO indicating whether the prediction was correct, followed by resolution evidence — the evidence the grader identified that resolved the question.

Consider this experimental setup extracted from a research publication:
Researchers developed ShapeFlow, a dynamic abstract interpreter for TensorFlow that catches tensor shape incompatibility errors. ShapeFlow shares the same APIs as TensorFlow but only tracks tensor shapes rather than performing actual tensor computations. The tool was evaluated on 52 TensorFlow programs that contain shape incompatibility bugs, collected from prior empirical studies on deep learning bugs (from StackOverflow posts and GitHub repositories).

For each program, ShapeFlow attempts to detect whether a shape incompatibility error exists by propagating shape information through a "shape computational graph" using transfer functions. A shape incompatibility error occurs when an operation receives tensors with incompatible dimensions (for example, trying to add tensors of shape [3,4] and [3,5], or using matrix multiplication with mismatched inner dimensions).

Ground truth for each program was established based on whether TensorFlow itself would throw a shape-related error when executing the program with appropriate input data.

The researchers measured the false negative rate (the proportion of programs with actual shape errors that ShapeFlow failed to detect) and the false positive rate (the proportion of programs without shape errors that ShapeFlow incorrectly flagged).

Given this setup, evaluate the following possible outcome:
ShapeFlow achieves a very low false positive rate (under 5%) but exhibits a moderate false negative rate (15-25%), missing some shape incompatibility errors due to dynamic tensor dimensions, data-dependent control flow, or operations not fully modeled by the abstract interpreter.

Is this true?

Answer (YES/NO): NO